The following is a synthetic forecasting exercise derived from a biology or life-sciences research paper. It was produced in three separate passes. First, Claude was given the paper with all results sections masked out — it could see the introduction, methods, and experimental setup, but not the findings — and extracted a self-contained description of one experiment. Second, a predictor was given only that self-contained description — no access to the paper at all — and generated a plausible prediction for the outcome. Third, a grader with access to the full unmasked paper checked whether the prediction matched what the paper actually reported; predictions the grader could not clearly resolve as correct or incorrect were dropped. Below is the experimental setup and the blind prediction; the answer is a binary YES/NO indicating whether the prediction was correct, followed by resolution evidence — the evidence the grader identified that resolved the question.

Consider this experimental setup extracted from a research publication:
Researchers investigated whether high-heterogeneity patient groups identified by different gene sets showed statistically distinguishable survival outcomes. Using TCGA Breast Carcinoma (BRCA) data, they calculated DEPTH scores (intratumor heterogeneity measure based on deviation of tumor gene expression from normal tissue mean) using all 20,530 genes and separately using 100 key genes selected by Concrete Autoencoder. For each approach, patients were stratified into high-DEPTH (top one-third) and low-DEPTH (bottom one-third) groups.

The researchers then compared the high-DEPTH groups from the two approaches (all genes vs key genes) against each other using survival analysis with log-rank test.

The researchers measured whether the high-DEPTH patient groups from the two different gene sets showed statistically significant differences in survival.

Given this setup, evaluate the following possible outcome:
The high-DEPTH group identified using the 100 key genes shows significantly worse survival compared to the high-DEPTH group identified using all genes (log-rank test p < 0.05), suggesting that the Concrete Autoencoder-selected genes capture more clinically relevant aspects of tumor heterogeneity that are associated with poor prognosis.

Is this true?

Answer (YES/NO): NO